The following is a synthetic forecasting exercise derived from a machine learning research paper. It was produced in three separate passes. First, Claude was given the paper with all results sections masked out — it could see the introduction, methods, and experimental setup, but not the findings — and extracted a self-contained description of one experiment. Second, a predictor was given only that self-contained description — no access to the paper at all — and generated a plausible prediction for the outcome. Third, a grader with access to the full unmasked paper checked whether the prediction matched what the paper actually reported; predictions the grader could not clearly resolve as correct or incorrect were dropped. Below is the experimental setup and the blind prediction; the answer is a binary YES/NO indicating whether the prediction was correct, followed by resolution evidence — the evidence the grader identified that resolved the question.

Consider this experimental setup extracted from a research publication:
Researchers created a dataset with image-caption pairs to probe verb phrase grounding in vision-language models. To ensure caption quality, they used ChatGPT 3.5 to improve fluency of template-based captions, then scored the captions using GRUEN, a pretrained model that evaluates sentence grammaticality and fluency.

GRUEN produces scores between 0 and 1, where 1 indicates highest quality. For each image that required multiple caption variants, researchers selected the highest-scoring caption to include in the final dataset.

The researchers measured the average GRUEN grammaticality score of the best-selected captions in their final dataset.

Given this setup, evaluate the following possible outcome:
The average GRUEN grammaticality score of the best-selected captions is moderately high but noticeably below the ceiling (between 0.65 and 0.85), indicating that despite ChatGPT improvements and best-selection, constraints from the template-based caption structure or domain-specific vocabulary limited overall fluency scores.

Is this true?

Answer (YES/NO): YES